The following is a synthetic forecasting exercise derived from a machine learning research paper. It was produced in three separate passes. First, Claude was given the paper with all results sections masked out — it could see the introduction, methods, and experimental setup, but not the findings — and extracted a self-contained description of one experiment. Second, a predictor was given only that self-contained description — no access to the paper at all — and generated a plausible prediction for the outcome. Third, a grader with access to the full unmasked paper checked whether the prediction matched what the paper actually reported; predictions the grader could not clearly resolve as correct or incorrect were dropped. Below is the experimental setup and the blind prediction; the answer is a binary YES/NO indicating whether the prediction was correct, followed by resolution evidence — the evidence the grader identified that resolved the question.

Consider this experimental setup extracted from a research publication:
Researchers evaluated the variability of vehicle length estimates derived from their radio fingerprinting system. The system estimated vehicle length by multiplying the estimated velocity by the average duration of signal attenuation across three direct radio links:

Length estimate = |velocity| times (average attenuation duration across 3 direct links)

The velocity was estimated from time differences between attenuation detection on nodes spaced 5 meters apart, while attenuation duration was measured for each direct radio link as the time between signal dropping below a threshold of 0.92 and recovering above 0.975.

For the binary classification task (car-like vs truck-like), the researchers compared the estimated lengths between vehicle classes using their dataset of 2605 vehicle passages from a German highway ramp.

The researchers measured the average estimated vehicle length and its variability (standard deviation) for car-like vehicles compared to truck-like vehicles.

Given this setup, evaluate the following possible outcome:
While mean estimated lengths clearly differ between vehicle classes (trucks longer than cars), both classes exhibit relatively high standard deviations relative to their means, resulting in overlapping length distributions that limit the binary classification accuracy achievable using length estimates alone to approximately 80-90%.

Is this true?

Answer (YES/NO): NO